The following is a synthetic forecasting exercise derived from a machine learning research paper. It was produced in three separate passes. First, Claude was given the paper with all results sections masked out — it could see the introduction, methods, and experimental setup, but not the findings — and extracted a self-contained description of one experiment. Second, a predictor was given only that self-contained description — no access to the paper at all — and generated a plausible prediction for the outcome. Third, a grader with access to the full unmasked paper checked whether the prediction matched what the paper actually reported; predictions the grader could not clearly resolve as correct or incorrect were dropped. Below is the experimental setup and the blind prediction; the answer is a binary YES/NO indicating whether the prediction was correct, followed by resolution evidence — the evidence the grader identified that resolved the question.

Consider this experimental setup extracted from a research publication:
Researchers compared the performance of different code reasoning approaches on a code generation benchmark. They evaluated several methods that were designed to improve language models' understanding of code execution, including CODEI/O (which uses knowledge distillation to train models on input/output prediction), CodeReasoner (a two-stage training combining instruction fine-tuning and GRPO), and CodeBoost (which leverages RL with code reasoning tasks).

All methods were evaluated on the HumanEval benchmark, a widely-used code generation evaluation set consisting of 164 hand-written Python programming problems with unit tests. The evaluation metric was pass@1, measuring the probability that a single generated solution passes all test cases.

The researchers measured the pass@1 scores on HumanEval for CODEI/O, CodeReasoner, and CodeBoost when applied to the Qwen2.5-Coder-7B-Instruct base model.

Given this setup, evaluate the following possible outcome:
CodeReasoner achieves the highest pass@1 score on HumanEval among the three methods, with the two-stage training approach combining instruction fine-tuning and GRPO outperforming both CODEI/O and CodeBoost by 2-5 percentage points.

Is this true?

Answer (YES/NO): NO